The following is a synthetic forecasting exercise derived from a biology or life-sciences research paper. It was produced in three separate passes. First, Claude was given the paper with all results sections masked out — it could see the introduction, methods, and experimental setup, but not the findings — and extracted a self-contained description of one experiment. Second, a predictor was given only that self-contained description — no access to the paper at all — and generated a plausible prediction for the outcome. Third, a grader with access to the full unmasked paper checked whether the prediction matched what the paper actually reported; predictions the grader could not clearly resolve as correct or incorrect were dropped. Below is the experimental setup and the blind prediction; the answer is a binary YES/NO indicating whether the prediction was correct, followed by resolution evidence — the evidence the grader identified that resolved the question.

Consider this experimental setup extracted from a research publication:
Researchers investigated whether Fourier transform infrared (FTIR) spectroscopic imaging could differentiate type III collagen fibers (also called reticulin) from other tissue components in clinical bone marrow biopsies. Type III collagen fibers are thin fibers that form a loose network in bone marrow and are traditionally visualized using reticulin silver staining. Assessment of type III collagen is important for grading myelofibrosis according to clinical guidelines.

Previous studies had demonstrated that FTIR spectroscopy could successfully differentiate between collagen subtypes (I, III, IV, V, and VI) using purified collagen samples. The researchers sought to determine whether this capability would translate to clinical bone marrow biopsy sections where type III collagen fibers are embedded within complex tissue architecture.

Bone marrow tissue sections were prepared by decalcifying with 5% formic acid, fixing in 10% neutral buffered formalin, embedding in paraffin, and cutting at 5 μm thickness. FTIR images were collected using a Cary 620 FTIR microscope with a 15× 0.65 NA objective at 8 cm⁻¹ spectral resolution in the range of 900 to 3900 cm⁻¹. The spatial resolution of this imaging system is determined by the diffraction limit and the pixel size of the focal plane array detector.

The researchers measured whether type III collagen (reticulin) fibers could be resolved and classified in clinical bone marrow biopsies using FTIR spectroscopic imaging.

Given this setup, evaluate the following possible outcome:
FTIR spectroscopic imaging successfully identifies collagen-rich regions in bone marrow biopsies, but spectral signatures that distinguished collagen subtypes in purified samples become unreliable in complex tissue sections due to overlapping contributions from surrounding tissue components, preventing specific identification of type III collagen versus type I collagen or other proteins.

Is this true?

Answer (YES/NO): NO